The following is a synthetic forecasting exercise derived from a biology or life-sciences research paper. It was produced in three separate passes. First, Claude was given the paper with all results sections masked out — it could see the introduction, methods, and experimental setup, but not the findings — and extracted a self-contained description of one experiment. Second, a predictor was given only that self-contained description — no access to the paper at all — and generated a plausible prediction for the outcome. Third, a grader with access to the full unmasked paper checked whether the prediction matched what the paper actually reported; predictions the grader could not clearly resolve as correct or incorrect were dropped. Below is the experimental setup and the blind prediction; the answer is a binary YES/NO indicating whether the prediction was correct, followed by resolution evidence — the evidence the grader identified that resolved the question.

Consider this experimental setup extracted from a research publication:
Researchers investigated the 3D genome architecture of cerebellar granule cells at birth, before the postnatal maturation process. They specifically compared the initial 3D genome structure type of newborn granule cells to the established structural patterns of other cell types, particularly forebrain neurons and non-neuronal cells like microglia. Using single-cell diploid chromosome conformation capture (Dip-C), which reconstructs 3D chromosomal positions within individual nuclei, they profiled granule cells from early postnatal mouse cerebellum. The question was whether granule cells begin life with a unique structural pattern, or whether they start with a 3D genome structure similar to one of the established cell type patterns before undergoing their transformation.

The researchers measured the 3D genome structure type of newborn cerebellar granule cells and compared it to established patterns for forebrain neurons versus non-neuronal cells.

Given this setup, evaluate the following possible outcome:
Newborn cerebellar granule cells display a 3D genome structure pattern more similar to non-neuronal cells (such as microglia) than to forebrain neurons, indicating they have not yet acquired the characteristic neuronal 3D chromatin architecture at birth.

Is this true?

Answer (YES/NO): NO